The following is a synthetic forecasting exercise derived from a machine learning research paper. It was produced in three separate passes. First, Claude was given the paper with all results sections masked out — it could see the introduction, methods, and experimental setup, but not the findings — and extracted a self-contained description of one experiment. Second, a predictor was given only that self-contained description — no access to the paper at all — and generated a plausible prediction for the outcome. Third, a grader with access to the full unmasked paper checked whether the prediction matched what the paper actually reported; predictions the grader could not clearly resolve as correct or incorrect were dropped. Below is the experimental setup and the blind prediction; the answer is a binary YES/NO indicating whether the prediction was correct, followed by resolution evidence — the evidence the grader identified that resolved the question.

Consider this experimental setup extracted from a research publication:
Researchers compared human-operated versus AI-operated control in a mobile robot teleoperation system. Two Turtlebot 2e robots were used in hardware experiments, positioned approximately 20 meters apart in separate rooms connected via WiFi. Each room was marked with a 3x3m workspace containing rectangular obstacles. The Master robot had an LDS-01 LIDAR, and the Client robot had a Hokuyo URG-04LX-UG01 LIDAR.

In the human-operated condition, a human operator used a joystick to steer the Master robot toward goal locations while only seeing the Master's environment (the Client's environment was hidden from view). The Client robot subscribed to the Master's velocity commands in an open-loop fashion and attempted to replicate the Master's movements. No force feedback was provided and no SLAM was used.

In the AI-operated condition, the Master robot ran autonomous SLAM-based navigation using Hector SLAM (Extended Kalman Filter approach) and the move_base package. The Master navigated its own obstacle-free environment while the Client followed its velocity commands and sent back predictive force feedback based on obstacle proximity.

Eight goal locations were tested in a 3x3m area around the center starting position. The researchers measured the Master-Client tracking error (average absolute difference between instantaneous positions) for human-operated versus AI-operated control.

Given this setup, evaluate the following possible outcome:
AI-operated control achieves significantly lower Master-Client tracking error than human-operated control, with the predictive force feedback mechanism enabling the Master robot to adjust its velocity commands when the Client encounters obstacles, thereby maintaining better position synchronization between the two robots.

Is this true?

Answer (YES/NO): YES